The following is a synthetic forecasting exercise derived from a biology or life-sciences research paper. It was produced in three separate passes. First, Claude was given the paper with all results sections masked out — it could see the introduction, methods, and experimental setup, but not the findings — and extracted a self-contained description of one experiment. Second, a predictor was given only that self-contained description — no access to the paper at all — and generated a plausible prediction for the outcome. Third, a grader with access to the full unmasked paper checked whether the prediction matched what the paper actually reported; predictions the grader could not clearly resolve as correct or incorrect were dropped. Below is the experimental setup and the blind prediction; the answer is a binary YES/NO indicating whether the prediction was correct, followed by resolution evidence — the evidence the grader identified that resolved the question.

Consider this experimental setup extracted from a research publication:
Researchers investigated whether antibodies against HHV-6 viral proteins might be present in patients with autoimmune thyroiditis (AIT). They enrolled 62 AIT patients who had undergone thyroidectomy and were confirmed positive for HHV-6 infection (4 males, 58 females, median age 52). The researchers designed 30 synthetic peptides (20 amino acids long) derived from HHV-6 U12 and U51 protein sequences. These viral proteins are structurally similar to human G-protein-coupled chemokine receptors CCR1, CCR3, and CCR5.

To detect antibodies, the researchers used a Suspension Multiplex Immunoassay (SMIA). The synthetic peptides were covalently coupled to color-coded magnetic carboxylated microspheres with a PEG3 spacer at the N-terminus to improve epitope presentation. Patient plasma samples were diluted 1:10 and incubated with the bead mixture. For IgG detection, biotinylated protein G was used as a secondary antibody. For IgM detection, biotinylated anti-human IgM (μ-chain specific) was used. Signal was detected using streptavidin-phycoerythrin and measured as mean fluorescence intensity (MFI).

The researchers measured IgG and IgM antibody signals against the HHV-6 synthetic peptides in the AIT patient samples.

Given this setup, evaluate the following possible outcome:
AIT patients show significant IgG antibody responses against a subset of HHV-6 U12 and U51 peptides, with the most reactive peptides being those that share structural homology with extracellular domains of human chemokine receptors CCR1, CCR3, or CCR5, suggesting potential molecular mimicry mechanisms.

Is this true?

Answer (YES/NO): NO